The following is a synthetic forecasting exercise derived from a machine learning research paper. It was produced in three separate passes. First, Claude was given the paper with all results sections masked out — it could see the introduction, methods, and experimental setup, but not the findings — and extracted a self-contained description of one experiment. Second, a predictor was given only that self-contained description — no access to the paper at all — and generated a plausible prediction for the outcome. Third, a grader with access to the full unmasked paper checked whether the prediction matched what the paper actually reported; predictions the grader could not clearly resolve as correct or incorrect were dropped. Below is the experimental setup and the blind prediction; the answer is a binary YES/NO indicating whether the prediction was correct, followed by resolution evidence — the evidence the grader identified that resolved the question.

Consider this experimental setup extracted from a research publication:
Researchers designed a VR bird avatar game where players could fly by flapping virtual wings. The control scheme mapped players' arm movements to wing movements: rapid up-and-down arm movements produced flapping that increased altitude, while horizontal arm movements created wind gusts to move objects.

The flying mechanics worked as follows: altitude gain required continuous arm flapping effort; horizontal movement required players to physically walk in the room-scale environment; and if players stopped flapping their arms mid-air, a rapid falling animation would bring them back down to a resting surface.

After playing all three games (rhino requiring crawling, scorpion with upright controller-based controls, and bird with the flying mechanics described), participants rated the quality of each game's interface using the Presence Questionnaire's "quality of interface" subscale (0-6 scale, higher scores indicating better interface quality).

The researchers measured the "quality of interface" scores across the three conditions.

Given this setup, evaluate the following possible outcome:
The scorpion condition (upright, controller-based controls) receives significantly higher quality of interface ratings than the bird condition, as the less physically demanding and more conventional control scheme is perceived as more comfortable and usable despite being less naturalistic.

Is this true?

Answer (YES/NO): NO